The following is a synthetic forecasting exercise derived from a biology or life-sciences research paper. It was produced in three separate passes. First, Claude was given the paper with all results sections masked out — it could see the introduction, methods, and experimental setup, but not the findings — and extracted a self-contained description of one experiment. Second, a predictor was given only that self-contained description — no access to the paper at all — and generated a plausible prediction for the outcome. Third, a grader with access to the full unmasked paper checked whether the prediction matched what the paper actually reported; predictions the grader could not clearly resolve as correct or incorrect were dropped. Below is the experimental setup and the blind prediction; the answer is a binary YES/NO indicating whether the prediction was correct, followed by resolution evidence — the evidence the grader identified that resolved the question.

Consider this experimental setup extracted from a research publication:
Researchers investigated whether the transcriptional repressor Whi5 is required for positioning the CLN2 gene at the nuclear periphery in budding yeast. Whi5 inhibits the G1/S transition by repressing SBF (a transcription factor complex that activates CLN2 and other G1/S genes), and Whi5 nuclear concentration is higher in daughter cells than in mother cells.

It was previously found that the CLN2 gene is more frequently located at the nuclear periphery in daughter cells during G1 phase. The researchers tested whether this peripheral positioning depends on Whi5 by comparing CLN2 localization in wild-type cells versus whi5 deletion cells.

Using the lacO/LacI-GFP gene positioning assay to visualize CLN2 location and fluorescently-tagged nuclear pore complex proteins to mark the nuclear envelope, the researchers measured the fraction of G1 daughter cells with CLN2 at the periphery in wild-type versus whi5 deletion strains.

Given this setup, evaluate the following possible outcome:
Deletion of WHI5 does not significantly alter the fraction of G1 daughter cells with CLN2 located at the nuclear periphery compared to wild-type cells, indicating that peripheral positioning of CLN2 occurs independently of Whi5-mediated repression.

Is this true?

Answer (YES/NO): YES